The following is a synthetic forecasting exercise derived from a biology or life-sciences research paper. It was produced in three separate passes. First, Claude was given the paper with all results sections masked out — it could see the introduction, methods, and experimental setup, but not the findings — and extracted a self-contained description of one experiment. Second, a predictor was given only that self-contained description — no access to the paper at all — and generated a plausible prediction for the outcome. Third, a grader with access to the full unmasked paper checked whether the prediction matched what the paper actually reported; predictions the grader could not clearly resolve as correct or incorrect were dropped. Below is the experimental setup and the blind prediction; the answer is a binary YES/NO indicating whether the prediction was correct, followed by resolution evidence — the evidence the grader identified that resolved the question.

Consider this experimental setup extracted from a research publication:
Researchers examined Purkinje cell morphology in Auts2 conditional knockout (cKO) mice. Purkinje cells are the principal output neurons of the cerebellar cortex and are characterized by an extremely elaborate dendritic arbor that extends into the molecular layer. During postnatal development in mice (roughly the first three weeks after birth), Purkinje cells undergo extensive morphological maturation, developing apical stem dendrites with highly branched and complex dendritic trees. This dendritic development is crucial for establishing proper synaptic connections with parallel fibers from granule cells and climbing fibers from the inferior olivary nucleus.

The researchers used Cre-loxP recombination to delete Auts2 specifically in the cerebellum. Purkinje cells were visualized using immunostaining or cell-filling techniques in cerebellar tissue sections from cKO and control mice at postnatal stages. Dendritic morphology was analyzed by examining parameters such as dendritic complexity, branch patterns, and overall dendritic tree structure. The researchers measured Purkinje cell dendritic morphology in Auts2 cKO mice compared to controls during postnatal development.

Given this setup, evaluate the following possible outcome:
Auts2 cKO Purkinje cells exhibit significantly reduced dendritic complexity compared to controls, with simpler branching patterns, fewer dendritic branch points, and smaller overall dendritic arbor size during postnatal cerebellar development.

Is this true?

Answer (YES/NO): NO